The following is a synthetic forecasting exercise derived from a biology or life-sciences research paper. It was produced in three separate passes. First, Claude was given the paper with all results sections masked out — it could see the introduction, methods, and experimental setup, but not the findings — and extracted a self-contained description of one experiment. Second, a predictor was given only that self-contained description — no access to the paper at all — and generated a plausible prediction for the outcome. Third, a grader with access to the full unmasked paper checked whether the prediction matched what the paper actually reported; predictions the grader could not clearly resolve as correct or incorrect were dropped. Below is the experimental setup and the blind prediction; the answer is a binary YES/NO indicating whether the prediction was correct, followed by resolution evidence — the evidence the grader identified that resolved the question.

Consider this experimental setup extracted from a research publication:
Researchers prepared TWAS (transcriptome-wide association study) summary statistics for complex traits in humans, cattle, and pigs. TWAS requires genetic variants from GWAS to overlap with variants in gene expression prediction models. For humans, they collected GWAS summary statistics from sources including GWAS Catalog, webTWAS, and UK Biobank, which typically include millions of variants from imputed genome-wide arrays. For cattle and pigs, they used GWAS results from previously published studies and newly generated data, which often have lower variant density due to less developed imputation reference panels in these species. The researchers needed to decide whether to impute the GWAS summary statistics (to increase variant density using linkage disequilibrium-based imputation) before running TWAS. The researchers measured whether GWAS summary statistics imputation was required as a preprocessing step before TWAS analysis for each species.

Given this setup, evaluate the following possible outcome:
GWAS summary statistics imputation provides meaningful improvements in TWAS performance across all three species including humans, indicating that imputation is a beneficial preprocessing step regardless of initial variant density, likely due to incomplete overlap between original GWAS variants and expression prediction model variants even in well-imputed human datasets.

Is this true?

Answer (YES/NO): NO